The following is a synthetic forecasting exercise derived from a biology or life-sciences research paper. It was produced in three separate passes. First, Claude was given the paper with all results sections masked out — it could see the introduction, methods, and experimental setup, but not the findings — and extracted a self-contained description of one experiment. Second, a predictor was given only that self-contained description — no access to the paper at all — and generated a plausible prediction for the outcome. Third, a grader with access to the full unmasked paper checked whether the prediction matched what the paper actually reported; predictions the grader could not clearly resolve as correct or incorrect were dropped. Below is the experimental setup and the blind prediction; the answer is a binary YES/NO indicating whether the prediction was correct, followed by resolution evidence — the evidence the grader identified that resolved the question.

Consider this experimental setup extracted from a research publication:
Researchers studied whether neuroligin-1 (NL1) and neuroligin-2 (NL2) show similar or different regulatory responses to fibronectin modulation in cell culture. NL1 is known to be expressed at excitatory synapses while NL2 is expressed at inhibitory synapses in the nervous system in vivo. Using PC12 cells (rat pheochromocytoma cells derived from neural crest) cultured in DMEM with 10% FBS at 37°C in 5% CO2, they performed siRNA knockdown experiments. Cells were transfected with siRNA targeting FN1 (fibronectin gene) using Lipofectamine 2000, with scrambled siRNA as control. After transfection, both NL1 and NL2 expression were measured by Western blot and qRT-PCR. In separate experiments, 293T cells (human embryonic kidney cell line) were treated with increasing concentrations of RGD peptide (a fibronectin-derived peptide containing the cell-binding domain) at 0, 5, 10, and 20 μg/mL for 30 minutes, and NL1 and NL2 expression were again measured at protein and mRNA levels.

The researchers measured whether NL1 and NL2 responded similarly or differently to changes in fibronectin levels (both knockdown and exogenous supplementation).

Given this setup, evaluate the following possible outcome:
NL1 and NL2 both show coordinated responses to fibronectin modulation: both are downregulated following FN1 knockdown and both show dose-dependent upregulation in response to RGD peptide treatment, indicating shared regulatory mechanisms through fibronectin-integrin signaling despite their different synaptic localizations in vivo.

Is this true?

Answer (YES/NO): NO